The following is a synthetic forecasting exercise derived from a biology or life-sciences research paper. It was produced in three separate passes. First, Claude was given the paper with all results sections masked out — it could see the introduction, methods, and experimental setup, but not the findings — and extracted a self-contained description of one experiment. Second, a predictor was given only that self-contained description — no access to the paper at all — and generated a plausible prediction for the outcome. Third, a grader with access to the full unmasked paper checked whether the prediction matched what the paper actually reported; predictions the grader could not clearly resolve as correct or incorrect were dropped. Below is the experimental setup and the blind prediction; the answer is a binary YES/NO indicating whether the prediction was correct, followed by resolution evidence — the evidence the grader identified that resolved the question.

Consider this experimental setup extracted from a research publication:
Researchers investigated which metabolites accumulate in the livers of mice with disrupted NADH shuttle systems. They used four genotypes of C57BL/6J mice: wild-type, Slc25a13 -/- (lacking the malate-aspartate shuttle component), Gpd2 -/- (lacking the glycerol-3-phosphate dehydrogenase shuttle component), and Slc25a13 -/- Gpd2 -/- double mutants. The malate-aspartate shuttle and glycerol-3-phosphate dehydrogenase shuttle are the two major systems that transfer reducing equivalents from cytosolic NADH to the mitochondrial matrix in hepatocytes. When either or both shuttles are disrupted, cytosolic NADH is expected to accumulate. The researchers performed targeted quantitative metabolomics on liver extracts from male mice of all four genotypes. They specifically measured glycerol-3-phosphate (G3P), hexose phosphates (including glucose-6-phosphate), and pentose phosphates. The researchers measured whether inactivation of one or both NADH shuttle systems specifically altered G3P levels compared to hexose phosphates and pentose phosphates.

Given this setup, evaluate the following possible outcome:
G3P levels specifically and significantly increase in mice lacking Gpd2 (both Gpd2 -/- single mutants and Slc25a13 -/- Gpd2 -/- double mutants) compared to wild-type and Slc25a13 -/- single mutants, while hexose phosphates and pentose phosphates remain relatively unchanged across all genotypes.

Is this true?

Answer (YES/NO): NO